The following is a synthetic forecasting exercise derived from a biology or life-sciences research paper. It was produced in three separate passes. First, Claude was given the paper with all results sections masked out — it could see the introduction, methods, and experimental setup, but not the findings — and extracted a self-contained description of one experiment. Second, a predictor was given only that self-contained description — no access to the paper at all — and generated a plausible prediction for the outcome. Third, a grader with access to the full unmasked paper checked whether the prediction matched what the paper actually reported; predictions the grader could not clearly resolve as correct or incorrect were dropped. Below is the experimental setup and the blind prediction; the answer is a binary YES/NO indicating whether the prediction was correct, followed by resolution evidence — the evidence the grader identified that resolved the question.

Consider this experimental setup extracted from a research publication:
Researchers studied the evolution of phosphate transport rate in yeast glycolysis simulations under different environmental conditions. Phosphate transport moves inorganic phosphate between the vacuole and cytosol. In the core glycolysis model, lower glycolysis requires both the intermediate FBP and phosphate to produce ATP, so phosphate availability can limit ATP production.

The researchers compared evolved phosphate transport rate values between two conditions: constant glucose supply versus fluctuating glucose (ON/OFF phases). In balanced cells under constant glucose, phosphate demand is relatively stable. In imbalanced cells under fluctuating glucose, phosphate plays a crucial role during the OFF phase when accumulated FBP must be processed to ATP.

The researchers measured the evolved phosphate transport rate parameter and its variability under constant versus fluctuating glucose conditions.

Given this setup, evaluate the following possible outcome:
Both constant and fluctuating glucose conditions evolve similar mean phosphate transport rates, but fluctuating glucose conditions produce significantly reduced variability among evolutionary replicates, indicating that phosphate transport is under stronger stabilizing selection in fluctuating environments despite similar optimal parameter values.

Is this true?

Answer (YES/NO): NO